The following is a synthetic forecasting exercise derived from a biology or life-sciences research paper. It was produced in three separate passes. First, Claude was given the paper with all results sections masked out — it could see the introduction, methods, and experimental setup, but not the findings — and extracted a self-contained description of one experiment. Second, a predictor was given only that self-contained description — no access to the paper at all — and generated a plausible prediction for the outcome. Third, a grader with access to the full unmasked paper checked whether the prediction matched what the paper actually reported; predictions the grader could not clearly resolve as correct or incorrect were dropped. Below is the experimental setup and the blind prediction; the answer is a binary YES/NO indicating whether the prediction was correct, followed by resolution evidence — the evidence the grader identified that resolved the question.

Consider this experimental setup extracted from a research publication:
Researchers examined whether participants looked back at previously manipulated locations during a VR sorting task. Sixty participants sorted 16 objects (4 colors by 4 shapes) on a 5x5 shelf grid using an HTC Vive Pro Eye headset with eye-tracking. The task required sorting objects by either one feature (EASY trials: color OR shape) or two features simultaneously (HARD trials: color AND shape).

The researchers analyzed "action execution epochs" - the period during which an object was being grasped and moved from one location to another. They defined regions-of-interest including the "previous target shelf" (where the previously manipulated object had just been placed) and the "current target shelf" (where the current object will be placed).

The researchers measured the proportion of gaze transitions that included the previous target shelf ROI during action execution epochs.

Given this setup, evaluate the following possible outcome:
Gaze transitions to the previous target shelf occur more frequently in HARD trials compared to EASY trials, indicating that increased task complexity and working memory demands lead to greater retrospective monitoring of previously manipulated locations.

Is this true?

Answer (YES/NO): NO